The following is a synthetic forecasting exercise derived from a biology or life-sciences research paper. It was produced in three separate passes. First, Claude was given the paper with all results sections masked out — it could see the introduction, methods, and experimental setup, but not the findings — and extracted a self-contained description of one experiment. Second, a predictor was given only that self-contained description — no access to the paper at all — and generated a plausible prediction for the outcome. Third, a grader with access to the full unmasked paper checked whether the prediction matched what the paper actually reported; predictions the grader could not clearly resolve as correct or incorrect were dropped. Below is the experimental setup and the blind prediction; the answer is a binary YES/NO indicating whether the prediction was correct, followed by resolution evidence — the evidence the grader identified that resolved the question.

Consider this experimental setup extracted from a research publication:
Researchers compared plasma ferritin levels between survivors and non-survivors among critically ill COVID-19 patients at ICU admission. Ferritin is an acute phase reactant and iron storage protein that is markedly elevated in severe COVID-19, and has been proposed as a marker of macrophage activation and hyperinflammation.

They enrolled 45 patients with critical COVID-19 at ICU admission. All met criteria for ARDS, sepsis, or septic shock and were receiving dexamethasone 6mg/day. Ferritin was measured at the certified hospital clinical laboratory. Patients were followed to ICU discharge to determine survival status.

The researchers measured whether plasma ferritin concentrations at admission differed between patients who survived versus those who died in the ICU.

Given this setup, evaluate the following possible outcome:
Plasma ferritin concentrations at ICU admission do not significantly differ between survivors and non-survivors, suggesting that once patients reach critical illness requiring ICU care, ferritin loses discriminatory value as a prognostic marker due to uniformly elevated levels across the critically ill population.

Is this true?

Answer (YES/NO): YES